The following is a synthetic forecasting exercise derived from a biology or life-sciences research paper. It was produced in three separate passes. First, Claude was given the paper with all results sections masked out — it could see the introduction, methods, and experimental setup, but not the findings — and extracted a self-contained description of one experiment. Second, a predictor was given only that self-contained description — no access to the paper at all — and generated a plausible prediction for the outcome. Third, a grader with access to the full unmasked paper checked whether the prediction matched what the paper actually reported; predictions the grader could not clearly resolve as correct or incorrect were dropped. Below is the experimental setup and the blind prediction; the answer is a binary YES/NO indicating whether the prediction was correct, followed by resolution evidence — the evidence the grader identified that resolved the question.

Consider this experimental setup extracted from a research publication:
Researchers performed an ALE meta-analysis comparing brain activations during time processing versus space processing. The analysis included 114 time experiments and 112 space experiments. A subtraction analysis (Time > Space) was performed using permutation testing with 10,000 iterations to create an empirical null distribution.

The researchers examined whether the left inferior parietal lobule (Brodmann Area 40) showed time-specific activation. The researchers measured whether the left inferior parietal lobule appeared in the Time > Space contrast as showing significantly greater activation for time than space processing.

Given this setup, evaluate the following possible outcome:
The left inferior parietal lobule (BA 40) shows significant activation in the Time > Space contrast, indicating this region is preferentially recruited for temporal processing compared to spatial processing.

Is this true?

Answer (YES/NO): YES